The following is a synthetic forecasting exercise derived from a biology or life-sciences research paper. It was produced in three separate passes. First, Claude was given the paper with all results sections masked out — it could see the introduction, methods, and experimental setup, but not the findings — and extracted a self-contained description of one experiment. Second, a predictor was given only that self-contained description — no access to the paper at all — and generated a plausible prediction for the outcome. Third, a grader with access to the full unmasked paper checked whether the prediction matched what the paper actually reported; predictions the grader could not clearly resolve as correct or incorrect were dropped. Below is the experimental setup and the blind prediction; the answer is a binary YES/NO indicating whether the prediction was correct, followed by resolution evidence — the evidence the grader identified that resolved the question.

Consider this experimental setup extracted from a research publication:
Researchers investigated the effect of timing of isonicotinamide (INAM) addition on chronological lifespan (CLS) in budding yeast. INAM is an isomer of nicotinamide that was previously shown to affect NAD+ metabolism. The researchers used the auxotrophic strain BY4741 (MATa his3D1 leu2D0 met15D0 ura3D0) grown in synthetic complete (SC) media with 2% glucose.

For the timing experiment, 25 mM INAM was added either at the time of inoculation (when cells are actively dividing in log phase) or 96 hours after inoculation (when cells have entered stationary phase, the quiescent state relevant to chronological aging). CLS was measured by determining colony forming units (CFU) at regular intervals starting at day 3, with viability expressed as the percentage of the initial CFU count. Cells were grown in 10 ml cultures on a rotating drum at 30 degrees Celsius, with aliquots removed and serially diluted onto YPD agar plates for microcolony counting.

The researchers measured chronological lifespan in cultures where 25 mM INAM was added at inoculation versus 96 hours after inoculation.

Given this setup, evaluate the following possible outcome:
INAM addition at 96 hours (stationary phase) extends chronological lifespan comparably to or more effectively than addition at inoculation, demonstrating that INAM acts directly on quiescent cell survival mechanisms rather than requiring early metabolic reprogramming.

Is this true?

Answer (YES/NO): NO